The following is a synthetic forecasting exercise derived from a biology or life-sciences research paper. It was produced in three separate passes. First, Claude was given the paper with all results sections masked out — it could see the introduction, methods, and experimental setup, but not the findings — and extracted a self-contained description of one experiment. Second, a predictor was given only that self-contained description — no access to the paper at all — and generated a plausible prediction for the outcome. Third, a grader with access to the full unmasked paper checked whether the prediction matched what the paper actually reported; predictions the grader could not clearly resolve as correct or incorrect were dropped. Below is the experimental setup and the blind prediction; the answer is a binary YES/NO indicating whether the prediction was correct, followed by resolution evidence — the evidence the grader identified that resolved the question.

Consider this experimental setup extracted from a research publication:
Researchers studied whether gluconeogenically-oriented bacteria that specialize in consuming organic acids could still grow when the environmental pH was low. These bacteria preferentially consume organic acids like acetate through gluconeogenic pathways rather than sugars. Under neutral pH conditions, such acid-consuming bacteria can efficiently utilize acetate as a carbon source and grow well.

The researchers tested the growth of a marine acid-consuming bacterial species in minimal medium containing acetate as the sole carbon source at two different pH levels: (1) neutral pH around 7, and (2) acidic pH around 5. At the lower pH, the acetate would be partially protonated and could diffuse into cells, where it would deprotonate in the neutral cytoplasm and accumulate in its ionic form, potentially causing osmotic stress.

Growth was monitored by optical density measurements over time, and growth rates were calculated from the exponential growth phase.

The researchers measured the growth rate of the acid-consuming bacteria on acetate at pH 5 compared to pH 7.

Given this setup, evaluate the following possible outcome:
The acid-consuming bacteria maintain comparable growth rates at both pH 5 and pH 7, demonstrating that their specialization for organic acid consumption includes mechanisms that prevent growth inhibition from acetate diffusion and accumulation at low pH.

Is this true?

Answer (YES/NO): NO